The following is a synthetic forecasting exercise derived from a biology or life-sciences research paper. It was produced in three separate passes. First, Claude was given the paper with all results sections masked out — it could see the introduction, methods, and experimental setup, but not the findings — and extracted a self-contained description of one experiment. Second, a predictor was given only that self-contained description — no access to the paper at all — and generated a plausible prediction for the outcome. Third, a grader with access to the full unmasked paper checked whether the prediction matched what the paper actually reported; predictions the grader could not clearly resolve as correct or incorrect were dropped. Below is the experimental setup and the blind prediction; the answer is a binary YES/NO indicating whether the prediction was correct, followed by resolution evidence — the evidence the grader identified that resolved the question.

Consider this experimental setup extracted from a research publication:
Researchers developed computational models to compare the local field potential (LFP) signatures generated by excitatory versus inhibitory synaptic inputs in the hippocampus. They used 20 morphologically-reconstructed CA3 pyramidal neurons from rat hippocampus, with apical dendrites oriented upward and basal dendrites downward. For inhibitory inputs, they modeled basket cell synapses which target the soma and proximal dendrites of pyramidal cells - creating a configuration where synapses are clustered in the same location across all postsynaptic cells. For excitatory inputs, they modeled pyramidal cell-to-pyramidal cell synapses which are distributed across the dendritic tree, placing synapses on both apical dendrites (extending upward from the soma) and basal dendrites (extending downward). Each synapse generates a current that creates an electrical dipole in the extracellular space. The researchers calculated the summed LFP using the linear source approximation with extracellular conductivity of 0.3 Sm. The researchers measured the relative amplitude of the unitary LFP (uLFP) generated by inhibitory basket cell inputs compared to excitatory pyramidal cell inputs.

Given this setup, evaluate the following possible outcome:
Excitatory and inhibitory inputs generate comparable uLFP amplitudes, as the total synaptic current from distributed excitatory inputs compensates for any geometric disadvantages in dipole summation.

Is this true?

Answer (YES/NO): NO